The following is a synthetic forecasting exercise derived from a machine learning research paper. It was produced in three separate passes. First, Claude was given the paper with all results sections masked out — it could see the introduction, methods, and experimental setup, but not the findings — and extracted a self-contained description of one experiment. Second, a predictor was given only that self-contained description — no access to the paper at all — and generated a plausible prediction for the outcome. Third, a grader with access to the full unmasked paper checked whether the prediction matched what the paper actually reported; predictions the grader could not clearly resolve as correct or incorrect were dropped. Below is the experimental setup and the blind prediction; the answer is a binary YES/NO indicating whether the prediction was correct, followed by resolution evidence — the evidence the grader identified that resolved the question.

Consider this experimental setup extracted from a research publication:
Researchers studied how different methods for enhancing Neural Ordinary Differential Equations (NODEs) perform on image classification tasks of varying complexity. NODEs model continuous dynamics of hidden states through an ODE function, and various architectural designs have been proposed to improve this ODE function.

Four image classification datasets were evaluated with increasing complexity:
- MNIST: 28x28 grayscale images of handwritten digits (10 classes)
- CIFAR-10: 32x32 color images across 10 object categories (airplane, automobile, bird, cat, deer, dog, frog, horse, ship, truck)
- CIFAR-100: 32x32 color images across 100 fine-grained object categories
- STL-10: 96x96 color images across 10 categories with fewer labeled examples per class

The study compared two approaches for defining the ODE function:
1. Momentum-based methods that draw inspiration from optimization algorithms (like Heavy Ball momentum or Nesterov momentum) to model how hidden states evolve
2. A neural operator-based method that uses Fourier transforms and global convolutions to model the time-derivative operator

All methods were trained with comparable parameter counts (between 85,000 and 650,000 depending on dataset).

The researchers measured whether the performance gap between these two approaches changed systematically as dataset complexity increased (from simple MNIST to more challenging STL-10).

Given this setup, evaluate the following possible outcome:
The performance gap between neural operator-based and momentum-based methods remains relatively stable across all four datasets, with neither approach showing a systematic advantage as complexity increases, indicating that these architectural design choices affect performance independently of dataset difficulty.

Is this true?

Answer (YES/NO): NO